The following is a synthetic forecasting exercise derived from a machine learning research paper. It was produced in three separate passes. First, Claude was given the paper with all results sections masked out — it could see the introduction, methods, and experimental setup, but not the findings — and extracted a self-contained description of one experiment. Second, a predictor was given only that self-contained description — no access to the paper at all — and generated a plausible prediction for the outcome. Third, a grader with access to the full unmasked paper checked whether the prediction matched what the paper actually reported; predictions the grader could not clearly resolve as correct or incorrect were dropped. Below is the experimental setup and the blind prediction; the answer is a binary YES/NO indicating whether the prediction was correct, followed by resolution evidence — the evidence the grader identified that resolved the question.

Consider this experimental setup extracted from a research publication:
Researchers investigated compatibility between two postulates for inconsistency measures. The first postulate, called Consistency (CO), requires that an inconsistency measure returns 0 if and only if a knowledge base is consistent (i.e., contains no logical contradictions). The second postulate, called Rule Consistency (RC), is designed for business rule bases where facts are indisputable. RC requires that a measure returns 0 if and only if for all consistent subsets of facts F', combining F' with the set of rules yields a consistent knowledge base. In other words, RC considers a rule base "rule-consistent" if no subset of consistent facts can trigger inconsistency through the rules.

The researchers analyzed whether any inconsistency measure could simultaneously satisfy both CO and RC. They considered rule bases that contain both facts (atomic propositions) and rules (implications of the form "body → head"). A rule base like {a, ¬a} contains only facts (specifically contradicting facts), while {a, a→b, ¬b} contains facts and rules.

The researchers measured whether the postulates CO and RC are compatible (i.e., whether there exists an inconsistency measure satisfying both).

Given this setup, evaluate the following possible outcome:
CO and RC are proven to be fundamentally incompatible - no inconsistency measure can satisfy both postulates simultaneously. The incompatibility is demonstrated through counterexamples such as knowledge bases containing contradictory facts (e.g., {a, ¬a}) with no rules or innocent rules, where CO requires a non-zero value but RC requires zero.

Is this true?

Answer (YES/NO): YES